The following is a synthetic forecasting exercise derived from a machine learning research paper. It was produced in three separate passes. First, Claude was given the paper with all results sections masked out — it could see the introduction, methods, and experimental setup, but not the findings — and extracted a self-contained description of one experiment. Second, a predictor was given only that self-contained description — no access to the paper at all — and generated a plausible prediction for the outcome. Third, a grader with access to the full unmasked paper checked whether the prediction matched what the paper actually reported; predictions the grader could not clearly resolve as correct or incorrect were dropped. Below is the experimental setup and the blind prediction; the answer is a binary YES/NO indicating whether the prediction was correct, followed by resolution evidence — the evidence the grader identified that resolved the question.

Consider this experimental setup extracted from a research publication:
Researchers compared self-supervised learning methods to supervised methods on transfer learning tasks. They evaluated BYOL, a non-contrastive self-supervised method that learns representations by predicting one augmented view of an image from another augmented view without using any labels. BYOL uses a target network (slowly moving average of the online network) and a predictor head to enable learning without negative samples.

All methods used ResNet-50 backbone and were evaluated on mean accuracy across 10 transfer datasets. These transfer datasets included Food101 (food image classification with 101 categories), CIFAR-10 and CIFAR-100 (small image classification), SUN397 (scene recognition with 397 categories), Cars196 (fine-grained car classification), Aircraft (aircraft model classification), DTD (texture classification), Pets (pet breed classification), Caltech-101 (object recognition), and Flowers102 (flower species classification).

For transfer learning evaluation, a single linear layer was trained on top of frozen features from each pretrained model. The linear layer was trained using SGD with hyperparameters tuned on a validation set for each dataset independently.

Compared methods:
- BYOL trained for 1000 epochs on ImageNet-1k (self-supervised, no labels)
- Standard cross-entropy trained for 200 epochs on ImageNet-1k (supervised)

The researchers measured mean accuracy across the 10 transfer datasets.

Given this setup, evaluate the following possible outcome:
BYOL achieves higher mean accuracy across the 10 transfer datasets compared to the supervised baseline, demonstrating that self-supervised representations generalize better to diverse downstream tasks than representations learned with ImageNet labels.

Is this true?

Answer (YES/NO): YES